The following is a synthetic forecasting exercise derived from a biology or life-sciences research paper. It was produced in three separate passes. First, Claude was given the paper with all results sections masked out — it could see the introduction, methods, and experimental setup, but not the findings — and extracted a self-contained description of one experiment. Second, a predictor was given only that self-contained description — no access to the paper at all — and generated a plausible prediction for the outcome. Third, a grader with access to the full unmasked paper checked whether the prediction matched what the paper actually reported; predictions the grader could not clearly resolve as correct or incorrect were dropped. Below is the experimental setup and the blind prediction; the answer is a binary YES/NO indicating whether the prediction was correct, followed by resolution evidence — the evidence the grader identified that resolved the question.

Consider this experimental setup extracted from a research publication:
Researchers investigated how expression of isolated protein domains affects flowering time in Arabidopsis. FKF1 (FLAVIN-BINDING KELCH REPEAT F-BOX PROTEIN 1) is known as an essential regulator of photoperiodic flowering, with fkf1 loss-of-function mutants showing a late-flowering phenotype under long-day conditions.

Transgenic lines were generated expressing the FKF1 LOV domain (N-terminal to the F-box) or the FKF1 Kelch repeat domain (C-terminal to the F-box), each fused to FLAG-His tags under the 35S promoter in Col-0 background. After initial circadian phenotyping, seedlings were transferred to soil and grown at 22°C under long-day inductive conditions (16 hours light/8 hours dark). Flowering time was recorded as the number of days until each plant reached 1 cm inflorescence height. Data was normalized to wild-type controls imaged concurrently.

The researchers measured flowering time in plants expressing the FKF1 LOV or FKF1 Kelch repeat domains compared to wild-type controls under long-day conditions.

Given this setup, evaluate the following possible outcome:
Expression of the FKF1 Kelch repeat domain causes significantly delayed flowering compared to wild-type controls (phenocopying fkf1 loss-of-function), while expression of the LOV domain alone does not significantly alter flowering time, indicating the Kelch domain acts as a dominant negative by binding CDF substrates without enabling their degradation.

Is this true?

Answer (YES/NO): NO